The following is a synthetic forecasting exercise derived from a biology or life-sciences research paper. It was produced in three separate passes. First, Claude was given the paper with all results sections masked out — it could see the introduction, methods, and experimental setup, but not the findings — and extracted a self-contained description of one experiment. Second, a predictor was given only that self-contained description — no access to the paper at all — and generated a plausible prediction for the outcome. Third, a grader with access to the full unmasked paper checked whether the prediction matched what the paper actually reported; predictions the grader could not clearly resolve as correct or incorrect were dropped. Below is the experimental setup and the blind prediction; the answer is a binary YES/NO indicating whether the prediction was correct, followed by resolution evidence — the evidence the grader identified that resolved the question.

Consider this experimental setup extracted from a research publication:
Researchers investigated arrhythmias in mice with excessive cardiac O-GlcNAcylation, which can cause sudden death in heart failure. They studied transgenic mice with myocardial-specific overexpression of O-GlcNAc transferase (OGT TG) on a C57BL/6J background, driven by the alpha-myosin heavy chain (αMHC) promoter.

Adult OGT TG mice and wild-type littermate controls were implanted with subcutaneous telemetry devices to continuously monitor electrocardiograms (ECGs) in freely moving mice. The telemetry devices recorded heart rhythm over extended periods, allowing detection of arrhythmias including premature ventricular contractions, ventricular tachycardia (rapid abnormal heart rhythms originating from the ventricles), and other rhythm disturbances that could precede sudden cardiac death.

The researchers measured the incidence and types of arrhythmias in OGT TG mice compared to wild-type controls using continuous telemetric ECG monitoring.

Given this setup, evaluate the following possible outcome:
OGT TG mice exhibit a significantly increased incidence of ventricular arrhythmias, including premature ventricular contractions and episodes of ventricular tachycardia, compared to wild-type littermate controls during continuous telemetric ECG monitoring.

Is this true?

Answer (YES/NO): YES